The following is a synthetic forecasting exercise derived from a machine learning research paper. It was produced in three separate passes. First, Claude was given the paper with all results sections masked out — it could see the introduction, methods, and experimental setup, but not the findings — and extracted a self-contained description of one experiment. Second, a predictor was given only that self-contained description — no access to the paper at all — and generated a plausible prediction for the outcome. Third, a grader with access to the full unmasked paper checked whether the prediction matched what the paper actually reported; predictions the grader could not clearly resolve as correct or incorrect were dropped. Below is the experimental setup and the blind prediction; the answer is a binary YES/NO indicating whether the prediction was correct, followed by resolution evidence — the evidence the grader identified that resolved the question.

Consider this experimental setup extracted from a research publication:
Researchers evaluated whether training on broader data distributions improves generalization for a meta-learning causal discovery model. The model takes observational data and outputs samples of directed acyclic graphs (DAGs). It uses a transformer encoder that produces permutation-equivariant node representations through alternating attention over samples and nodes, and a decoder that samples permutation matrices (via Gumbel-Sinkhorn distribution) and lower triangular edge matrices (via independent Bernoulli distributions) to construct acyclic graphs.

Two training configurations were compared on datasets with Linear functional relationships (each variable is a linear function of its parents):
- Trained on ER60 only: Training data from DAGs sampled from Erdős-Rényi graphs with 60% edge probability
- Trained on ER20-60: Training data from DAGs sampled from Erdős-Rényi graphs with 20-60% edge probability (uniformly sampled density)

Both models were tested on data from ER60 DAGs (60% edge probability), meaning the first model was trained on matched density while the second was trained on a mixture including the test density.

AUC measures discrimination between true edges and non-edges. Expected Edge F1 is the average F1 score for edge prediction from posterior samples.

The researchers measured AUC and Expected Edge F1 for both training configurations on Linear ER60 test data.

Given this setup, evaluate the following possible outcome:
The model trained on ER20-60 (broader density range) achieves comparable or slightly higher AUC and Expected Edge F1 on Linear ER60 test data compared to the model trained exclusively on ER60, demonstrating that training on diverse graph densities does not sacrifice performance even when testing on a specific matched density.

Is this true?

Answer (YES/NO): NO